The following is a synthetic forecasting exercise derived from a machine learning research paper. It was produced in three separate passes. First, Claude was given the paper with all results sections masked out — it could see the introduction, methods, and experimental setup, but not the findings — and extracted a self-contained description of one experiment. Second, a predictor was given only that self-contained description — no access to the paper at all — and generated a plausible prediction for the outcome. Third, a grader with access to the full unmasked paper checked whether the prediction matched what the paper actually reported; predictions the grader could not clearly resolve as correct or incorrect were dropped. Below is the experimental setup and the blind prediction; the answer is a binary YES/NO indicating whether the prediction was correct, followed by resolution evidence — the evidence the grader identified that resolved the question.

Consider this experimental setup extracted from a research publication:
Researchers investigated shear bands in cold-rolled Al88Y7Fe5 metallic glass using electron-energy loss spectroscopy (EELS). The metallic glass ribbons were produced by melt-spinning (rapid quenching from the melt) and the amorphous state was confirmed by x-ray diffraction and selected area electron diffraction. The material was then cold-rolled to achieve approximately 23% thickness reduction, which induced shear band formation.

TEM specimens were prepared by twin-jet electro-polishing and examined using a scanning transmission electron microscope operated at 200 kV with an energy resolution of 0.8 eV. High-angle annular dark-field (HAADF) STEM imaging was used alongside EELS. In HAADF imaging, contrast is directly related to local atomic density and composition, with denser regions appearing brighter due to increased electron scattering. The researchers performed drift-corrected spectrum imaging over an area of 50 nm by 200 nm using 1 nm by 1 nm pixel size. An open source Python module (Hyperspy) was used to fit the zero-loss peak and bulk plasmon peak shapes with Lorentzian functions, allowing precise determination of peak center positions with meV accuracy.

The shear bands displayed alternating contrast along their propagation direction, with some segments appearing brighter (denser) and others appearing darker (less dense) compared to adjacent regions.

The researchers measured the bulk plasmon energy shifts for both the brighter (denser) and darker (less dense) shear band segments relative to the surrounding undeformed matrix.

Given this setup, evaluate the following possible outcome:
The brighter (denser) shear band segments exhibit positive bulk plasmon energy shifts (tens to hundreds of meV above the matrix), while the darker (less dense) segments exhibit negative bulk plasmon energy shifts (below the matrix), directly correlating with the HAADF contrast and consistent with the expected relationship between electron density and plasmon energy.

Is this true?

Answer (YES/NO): NO